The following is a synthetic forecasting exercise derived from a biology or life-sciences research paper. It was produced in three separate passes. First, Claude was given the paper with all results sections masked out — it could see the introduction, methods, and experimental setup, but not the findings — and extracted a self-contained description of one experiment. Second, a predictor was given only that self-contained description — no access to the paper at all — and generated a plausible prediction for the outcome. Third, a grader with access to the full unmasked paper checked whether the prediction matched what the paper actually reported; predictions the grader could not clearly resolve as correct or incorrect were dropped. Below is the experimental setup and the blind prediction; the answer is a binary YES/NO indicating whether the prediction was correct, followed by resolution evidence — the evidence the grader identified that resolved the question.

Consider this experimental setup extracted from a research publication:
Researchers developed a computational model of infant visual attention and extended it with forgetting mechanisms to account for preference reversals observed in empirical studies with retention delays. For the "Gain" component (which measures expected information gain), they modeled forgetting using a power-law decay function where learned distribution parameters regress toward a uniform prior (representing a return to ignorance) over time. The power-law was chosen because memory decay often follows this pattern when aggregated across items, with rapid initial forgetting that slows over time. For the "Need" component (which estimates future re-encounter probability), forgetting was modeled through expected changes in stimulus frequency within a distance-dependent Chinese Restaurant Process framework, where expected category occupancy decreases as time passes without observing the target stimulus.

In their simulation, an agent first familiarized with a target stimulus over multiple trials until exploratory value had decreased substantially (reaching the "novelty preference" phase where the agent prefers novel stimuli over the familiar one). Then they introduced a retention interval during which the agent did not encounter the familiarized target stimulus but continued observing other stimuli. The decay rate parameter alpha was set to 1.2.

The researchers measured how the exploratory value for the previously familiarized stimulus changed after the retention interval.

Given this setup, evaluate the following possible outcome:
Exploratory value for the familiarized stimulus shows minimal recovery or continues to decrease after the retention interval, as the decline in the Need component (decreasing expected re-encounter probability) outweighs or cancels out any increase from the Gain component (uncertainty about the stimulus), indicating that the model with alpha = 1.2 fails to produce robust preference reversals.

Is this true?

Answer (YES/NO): NO